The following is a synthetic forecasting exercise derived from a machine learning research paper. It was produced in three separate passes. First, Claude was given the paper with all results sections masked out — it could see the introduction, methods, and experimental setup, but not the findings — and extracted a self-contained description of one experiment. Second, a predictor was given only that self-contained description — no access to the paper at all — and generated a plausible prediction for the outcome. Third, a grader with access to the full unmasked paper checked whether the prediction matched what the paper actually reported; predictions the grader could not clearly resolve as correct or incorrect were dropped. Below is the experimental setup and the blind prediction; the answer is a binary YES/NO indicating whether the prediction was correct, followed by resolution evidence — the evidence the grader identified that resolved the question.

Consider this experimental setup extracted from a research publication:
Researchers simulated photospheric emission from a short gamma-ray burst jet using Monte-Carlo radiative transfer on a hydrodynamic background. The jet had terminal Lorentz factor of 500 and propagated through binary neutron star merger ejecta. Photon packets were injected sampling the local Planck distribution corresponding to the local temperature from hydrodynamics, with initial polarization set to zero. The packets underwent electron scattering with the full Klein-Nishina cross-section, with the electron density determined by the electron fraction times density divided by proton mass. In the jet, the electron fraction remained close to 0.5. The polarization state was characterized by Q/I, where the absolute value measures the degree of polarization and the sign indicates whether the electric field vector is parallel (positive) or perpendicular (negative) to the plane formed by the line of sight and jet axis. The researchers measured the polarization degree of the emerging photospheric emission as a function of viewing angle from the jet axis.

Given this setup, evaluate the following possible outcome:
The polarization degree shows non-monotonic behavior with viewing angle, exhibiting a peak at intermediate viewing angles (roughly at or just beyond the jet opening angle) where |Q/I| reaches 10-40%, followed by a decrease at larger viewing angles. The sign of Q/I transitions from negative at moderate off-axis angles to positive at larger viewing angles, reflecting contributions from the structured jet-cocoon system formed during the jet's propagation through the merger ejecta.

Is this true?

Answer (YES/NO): NO